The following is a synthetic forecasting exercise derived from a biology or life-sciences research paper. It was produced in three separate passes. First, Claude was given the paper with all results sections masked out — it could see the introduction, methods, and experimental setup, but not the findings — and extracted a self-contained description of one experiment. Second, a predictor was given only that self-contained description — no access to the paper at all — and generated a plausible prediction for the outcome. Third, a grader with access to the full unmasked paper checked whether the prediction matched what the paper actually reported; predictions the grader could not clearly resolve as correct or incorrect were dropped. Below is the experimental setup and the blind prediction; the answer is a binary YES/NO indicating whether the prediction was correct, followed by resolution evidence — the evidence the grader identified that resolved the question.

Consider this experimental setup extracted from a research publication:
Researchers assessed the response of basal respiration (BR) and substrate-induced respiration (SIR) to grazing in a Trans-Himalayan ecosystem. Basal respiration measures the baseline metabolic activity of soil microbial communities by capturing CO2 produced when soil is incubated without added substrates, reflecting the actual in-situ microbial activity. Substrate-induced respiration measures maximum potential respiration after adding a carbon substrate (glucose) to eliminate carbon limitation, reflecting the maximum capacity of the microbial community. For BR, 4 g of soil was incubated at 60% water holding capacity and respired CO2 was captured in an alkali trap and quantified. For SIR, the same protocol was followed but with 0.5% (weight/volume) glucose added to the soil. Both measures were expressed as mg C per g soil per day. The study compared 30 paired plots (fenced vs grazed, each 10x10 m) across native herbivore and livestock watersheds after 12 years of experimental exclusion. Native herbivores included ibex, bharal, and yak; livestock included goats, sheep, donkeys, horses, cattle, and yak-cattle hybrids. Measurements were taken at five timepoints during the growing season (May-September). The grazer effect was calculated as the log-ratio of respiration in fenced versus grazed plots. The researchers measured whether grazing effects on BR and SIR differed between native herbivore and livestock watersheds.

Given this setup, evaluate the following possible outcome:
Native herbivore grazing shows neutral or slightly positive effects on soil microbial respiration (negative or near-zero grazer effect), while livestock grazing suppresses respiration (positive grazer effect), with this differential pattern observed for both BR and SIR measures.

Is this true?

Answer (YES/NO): NO